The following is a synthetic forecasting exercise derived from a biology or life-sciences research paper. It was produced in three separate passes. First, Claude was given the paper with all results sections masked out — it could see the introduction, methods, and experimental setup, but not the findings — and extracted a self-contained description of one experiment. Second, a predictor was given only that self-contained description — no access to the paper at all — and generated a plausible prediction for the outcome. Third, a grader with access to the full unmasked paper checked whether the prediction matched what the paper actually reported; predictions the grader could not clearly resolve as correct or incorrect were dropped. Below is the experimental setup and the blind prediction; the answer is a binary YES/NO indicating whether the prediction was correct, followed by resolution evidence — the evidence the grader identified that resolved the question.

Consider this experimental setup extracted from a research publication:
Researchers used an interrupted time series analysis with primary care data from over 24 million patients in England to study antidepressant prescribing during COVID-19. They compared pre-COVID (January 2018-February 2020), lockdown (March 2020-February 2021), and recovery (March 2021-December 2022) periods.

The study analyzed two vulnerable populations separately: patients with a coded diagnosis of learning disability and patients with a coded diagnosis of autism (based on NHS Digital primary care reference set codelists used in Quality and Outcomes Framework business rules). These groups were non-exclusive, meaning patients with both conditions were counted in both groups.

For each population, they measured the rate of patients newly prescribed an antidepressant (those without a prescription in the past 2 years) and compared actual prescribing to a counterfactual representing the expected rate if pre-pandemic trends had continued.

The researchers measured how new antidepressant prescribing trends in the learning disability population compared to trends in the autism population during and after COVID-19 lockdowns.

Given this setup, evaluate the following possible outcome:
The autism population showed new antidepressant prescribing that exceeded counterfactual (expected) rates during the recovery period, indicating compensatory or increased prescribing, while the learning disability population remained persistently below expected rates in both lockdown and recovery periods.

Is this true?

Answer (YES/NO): NO